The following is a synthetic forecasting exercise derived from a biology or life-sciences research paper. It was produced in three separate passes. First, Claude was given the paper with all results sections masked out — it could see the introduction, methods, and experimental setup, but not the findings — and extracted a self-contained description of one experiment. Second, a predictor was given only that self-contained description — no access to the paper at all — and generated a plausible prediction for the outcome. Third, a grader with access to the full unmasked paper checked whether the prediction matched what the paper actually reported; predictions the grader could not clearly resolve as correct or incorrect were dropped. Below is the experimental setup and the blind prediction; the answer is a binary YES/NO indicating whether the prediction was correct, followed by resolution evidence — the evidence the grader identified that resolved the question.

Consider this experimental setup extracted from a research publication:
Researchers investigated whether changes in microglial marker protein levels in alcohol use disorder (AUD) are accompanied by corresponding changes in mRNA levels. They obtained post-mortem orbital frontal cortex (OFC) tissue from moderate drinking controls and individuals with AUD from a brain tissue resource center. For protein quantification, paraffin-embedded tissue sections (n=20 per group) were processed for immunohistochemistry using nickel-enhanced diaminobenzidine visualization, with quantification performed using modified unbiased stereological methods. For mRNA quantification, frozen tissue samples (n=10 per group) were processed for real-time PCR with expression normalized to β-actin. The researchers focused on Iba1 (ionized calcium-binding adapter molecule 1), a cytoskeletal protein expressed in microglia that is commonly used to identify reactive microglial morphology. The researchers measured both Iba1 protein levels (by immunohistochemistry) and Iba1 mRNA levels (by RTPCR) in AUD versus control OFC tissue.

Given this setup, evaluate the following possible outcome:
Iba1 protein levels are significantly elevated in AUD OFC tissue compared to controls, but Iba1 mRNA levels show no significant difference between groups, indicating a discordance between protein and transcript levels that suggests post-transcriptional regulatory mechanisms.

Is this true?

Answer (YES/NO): YES